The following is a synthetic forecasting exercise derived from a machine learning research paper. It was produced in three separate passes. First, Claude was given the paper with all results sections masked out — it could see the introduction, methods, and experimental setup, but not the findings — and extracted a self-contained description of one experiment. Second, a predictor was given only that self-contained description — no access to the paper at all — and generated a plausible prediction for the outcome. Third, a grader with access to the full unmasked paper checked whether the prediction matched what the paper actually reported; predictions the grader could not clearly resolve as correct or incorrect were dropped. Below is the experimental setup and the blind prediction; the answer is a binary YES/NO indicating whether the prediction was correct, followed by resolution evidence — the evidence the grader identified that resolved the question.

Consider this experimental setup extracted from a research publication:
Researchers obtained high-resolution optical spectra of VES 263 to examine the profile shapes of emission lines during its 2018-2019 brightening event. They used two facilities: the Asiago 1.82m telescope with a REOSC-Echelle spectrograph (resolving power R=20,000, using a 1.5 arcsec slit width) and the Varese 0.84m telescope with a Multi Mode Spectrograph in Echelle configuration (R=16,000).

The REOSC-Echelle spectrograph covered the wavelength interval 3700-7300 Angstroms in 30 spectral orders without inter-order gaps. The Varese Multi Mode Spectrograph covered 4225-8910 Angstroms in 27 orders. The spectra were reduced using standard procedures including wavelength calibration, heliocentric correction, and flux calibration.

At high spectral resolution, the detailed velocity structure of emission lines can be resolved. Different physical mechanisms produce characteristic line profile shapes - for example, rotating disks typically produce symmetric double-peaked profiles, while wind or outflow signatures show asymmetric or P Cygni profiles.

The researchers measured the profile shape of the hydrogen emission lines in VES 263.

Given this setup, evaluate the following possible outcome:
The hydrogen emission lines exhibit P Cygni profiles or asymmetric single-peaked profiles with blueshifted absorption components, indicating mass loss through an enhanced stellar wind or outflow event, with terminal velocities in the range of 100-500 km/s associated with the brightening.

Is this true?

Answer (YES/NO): NO